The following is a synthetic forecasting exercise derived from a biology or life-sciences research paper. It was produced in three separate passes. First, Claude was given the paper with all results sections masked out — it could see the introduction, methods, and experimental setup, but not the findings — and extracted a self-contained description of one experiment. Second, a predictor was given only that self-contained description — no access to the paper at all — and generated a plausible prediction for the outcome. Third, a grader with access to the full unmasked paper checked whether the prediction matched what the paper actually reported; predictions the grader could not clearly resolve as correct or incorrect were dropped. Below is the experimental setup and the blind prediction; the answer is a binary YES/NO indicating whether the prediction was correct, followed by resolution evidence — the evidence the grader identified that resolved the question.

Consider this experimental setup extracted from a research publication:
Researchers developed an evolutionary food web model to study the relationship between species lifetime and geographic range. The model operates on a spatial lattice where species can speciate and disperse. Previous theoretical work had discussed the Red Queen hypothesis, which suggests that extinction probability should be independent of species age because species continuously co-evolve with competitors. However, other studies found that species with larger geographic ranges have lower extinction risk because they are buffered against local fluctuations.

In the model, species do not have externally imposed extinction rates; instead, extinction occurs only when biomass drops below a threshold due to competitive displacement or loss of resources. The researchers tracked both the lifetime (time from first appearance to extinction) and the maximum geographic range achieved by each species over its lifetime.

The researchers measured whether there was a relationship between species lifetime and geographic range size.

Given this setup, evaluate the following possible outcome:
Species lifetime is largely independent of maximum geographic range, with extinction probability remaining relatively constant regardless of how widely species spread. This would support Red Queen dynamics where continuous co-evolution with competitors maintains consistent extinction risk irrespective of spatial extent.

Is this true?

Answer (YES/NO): NO